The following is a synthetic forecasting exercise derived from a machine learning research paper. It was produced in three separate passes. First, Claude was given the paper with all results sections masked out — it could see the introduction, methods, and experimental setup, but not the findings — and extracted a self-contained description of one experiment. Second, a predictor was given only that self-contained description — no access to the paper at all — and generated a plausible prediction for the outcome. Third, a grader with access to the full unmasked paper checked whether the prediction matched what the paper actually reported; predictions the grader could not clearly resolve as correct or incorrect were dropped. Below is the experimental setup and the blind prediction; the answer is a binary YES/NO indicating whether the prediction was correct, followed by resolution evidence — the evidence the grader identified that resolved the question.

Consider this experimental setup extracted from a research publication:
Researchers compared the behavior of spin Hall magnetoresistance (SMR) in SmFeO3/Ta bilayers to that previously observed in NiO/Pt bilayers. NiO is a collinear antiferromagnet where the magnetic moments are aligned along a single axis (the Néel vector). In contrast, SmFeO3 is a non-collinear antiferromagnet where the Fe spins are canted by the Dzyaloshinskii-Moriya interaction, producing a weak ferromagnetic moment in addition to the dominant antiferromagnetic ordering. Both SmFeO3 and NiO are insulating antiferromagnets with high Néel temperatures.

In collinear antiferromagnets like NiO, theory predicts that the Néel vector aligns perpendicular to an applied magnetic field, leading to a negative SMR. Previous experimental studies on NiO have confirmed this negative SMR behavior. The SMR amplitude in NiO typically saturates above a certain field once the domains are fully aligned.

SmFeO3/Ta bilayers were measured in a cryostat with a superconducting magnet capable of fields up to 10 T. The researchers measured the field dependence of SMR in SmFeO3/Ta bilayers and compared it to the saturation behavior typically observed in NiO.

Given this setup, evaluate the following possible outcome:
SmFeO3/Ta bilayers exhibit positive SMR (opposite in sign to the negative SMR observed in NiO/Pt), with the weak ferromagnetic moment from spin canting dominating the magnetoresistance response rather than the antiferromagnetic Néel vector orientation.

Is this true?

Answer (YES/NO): YES